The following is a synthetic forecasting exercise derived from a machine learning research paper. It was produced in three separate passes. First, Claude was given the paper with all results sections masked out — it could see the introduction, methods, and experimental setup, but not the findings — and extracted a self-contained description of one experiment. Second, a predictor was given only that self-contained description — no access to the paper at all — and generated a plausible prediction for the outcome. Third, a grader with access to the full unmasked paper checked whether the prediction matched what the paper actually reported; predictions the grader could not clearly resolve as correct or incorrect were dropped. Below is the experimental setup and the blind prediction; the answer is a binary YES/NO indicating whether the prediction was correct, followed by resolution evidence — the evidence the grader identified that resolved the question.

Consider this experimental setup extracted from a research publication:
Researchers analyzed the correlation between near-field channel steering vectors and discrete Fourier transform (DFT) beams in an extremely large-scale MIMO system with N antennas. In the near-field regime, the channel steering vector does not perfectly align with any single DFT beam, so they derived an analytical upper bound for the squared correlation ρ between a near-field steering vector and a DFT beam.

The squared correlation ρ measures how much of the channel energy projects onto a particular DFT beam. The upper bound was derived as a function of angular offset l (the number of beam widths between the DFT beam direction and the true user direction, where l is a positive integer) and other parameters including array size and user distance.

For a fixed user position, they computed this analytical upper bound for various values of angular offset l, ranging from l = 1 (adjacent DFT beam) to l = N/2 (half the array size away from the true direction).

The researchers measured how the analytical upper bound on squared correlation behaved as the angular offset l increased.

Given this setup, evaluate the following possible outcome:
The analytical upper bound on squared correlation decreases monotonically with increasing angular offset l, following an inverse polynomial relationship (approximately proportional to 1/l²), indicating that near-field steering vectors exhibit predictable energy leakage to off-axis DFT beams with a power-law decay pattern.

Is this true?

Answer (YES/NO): NO